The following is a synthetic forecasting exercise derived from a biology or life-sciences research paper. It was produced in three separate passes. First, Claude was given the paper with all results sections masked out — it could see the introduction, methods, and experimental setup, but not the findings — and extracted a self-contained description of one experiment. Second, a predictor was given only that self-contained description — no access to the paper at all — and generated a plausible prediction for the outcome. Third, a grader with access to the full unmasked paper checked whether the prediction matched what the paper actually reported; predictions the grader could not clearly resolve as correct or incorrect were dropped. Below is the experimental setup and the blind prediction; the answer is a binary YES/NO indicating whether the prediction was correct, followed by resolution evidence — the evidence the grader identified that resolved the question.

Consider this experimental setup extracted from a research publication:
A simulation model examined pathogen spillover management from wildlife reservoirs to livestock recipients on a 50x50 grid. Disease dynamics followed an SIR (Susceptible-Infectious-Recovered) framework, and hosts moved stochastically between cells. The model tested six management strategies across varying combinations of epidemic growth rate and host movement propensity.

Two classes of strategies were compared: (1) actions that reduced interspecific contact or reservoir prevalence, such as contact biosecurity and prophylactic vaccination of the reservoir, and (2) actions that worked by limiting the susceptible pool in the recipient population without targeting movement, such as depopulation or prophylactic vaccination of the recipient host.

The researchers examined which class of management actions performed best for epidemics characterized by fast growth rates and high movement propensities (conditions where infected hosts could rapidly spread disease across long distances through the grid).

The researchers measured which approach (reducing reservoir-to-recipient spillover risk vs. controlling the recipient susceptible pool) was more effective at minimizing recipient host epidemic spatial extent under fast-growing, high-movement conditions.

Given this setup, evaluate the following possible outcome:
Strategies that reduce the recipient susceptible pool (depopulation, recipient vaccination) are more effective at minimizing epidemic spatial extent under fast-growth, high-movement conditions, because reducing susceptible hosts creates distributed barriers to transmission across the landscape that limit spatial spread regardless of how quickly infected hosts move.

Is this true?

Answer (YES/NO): NO